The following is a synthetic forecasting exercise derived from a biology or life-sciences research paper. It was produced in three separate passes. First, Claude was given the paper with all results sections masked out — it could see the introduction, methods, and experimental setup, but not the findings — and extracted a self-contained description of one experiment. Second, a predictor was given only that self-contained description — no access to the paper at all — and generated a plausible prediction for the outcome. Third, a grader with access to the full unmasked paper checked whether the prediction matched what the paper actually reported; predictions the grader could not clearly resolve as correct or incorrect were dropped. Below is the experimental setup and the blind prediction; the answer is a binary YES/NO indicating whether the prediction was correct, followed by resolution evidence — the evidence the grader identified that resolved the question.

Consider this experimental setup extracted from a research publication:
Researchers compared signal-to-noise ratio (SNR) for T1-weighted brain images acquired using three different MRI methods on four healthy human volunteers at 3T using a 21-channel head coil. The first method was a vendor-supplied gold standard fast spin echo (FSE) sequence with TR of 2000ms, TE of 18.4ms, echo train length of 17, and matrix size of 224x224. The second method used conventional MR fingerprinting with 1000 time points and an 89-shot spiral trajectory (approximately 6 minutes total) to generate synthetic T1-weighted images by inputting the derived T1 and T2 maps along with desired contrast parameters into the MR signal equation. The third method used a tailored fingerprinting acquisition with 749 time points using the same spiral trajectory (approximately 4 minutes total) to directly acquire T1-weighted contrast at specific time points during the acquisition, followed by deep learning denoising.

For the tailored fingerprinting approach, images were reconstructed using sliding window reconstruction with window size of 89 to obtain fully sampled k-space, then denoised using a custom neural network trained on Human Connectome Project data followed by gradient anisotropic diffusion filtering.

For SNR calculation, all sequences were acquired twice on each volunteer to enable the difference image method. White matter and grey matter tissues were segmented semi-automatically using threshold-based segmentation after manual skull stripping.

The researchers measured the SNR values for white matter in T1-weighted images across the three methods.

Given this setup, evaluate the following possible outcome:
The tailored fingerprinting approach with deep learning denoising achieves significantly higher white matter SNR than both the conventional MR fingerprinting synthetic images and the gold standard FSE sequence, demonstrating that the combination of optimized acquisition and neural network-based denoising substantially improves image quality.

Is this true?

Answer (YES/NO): NO